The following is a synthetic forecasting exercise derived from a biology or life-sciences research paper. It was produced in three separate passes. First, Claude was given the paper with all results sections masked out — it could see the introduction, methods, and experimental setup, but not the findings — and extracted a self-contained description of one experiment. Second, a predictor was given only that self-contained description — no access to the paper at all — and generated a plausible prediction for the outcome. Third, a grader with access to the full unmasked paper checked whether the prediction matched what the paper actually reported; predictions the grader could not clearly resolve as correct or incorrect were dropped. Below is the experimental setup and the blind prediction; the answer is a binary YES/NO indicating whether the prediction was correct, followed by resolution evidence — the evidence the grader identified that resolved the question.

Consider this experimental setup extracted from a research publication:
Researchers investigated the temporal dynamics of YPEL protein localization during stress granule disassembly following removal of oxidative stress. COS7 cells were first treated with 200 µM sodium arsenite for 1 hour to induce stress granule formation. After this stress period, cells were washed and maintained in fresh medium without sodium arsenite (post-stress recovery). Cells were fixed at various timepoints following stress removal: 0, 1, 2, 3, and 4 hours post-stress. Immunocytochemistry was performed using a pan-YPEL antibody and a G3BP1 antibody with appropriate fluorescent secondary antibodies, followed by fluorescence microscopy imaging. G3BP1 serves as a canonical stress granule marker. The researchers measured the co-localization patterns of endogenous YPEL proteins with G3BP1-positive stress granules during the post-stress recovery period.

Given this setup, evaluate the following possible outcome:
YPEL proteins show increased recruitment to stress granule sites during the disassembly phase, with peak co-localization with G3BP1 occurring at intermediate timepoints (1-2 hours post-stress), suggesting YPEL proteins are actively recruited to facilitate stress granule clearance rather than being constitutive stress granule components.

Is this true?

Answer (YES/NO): NO